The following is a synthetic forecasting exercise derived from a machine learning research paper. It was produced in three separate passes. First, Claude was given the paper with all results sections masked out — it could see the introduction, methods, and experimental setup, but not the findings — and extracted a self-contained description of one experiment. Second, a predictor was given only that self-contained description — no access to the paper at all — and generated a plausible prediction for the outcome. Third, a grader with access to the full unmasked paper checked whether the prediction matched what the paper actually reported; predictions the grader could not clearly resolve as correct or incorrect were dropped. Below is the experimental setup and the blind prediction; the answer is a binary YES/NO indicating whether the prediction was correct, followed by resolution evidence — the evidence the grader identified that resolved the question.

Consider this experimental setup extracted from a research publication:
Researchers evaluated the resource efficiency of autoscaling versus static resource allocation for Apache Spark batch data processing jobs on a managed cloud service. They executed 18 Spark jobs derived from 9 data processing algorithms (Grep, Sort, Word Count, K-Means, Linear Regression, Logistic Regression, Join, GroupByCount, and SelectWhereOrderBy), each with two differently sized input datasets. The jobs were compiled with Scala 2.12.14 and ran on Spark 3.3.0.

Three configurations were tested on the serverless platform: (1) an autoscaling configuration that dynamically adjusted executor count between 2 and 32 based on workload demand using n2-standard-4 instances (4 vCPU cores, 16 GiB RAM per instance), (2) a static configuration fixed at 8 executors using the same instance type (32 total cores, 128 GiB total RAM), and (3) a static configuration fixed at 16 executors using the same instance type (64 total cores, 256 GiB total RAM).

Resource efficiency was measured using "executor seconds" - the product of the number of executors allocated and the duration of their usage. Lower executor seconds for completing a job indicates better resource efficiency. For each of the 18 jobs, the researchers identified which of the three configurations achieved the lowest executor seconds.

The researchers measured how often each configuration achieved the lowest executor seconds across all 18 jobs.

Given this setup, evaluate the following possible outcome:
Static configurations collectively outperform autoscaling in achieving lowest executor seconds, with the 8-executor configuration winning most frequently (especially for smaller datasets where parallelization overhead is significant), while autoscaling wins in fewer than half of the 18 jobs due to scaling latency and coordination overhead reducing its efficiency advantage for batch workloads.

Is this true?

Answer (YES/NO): NO